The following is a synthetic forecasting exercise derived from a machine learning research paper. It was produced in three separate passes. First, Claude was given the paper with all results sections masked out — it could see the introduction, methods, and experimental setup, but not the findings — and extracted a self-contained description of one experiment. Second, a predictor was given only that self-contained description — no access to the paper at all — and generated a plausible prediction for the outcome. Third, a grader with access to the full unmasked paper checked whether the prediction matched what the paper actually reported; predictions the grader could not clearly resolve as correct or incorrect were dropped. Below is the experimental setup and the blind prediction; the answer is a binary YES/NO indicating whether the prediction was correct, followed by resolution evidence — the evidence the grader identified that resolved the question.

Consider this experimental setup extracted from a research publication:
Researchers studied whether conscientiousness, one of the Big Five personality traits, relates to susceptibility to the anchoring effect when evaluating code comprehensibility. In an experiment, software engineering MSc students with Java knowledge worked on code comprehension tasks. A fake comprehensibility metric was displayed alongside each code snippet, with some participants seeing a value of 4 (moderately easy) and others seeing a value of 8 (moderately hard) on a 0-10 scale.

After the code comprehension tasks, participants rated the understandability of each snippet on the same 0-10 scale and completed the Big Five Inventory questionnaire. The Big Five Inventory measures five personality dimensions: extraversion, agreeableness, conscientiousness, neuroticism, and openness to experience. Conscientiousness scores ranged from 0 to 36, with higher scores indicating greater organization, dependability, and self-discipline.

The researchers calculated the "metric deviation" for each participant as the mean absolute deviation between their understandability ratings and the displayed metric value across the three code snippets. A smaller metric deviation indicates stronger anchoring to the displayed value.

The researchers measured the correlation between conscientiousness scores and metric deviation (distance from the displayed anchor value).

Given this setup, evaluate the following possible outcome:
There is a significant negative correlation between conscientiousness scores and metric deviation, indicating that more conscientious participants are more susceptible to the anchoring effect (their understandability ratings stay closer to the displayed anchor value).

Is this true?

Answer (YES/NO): NO